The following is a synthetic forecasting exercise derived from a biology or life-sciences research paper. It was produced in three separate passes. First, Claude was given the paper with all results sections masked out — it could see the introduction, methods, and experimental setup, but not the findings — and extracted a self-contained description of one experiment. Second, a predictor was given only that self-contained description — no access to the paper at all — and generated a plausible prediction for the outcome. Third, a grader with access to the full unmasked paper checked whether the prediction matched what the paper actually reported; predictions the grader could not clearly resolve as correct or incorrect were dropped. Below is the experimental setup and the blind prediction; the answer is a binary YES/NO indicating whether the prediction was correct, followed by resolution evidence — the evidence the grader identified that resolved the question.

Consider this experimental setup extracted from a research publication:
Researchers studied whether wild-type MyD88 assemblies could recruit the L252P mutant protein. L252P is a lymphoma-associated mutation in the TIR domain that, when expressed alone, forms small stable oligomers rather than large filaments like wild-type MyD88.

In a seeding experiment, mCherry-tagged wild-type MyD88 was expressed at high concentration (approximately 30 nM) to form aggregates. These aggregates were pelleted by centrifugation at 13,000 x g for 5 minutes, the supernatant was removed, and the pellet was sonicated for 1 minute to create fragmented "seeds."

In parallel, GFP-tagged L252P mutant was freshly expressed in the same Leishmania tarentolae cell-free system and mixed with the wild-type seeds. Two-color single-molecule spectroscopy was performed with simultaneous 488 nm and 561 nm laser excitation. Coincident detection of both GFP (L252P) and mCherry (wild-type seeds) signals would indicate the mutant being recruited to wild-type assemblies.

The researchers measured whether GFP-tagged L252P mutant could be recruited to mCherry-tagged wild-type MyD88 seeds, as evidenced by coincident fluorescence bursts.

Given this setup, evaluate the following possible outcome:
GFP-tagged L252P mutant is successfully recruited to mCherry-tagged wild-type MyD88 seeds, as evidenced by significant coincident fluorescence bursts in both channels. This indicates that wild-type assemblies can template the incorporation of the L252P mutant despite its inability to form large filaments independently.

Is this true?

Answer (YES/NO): NO